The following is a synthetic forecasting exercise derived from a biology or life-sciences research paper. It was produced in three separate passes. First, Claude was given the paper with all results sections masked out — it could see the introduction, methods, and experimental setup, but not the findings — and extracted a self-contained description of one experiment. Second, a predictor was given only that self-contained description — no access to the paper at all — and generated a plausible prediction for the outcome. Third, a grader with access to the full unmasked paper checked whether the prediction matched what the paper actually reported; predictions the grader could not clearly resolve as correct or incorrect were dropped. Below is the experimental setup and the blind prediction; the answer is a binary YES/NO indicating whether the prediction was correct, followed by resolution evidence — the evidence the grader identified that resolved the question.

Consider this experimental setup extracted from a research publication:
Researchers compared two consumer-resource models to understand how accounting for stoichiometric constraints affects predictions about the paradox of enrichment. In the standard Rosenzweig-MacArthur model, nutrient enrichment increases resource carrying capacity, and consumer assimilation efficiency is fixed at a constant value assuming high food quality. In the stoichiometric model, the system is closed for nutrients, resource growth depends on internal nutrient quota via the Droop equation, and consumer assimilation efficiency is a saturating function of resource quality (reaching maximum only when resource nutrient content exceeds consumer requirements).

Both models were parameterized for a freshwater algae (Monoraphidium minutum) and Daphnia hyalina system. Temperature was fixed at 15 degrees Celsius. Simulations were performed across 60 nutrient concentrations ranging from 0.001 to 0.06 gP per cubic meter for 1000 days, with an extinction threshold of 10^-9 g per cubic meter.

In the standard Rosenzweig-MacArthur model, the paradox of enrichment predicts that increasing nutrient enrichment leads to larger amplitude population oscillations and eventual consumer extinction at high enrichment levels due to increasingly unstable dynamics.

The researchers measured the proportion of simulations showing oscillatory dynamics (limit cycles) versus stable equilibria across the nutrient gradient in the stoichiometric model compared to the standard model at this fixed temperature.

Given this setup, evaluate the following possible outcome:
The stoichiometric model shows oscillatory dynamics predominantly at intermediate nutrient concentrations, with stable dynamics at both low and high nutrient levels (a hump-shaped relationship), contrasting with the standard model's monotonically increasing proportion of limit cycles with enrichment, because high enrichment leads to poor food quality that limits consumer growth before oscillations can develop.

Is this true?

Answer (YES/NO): NO